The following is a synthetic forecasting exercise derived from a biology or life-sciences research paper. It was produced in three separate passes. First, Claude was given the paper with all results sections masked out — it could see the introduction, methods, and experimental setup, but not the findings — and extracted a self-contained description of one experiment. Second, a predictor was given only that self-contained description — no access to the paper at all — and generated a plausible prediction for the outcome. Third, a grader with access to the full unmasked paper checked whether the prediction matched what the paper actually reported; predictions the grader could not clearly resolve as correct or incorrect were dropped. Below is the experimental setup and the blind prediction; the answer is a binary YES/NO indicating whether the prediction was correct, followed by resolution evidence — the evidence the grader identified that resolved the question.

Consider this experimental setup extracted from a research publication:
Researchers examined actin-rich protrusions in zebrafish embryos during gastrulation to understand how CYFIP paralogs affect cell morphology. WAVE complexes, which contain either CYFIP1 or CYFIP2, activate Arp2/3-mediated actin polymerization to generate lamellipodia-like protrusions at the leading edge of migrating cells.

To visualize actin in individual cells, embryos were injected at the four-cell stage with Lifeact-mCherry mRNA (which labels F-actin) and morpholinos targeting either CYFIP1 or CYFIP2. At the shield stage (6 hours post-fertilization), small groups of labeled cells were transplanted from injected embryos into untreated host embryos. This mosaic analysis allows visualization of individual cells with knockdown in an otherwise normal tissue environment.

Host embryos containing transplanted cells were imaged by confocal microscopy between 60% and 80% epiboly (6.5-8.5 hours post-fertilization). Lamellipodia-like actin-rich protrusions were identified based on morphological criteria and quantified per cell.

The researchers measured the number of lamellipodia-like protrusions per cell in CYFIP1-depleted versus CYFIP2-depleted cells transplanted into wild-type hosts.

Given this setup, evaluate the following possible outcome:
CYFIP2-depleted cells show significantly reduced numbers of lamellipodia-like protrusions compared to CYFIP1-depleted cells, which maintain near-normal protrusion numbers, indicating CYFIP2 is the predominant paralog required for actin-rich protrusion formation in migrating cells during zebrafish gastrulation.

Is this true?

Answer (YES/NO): NO